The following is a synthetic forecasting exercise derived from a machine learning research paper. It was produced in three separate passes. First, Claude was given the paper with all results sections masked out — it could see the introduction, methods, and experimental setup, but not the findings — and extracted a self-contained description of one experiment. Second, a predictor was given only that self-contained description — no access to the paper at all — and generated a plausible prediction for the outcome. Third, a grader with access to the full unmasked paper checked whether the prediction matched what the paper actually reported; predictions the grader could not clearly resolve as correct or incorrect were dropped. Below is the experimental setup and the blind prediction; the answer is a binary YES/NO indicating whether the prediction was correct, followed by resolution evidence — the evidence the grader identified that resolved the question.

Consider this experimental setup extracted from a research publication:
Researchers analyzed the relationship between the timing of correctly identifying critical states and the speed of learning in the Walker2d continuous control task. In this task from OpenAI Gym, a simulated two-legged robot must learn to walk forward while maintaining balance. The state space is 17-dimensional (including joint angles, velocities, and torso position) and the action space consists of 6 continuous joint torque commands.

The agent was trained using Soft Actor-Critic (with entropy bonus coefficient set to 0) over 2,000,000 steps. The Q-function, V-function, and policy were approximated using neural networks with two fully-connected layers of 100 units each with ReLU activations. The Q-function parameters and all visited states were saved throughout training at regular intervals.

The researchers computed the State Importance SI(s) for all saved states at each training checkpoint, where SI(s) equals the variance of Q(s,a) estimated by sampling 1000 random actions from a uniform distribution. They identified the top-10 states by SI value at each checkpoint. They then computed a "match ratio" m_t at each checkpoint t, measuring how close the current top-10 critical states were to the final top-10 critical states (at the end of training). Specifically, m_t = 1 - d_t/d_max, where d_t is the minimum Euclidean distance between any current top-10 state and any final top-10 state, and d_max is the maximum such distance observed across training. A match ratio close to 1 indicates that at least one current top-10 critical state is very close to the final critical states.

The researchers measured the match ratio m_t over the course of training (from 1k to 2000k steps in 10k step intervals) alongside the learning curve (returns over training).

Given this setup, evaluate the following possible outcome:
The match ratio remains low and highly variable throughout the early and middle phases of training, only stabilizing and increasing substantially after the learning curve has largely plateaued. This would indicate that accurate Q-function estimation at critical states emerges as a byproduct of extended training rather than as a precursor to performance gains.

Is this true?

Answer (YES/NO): NO